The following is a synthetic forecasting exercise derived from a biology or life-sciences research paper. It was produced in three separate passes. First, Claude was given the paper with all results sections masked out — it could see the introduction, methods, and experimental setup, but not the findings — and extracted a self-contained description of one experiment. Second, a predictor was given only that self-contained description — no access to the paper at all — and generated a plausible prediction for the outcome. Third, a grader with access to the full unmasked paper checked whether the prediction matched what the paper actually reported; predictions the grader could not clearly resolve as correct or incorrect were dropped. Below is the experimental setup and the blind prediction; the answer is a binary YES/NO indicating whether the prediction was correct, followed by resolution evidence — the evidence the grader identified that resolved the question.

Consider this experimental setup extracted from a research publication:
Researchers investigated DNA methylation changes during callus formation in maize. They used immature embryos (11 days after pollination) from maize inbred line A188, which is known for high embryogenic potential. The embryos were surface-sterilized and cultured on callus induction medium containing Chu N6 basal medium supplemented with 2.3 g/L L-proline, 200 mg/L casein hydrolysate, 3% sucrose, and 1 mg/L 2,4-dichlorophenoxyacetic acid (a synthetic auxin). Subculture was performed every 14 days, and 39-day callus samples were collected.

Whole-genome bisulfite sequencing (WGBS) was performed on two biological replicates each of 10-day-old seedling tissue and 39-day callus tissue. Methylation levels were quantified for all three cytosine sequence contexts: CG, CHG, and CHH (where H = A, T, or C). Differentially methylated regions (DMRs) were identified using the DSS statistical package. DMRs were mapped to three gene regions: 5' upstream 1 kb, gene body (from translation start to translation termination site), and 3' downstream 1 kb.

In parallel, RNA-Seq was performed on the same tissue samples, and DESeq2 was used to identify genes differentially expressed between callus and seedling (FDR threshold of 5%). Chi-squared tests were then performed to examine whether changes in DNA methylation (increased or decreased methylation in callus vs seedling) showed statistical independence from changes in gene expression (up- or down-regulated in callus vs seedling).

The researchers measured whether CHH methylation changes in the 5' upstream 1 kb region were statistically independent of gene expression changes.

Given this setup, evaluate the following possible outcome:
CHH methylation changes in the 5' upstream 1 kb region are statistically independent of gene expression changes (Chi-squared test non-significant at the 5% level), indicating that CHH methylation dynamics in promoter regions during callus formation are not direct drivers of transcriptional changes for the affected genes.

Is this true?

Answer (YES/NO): YES